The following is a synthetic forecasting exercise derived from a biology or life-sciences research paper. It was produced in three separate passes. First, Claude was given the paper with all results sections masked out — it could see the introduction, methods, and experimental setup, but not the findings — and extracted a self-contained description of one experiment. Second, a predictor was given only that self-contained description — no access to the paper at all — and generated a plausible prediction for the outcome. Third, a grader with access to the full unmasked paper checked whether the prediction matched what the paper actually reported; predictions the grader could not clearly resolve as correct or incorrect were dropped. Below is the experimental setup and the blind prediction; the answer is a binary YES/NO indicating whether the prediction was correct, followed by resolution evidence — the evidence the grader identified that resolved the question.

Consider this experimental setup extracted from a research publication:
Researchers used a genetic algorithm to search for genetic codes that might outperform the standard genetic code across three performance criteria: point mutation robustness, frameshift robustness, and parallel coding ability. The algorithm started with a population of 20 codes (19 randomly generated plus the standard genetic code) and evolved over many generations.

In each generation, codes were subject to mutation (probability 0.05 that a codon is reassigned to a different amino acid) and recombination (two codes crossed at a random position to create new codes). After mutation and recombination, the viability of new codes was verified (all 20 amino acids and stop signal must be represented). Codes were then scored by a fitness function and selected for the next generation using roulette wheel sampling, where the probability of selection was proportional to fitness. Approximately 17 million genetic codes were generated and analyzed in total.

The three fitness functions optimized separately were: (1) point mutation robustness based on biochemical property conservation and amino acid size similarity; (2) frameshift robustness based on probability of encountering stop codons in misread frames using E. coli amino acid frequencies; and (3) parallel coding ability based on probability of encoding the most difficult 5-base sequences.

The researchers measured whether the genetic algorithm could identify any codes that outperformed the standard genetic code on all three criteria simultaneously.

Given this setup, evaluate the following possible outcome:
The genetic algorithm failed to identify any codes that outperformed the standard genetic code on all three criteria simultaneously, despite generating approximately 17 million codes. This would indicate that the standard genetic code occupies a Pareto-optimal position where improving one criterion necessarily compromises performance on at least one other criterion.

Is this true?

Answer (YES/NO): NO